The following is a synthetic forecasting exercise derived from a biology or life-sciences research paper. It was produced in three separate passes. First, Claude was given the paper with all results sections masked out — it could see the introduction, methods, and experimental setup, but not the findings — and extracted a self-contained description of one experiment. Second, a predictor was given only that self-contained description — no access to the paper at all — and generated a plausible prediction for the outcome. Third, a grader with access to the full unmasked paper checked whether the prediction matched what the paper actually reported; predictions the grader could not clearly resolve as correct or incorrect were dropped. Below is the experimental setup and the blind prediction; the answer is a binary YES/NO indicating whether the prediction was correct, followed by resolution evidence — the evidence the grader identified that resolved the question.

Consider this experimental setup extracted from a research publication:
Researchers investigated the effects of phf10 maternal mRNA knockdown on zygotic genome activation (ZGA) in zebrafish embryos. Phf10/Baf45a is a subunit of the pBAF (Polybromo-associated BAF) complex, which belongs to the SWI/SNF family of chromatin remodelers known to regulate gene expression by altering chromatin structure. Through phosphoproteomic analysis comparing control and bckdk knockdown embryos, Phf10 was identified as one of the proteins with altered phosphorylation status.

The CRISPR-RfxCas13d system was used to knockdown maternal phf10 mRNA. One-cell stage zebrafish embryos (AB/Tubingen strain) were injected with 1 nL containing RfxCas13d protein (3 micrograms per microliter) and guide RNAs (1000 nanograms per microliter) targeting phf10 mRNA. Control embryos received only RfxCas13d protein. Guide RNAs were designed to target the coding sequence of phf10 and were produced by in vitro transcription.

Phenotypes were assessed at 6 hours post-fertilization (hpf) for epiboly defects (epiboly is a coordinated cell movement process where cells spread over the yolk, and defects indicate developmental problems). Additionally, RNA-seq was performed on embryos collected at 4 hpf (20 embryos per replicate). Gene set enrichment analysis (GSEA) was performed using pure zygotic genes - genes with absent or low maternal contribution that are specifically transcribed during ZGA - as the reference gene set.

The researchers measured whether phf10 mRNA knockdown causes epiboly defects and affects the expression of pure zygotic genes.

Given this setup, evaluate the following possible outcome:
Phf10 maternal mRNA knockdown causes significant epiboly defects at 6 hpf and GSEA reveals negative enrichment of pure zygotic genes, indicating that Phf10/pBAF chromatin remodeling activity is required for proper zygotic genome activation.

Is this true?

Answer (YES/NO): YES